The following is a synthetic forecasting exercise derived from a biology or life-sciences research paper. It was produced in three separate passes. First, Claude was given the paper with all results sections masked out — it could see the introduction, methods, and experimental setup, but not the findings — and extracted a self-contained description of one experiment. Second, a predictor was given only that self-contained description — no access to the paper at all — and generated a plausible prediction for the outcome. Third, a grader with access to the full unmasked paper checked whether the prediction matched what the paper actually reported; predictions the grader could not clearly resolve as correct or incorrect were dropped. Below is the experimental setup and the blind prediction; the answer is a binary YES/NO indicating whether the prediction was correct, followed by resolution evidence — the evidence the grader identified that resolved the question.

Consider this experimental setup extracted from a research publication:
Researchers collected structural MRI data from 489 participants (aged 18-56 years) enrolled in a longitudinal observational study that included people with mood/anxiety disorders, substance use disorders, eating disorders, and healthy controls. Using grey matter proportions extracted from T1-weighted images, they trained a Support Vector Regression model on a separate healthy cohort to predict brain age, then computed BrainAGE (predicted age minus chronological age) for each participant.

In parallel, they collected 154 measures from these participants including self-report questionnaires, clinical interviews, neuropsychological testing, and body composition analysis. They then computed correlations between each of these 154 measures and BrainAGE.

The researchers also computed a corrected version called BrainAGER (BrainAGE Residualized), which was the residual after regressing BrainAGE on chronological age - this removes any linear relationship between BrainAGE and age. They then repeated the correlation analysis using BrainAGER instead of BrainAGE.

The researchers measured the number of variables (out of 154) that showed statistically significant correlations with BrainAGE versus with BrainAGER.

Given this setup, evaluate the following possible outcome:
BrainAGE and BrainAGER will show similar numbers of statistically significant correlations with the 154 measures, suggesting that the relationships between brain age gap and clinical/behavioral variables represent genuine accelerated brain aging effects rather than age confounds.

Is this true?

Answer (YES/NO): NO